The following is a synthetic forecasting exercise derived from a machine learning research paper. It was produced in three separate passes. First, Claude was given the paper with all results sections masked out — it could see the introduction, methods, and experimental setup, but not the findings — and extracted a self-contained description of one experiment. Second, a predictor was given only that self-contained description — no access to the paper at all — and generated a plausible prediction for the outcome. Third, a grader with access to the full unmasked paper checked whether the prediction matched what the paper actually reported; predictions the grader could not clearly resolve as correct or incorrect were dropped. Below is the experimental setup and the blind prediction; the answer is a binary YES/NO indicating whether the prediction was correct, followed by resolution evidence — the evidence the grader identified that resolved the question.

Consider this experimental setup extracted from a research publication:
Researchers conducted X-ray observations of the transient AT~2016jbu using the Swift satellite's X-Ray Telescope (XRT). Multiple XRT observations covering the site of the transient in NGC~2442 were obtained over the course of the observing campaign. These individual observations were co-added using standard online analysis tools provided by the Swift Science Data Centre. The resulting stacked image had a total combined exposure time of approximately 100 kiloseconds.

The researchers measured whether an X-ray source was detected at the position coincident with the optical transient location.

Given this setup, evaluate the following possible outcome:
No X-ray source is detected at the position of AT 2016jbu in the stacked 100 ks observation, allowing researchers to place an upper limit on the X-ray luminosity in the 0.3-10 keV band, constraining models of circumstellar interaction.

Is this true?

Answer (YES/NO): NO